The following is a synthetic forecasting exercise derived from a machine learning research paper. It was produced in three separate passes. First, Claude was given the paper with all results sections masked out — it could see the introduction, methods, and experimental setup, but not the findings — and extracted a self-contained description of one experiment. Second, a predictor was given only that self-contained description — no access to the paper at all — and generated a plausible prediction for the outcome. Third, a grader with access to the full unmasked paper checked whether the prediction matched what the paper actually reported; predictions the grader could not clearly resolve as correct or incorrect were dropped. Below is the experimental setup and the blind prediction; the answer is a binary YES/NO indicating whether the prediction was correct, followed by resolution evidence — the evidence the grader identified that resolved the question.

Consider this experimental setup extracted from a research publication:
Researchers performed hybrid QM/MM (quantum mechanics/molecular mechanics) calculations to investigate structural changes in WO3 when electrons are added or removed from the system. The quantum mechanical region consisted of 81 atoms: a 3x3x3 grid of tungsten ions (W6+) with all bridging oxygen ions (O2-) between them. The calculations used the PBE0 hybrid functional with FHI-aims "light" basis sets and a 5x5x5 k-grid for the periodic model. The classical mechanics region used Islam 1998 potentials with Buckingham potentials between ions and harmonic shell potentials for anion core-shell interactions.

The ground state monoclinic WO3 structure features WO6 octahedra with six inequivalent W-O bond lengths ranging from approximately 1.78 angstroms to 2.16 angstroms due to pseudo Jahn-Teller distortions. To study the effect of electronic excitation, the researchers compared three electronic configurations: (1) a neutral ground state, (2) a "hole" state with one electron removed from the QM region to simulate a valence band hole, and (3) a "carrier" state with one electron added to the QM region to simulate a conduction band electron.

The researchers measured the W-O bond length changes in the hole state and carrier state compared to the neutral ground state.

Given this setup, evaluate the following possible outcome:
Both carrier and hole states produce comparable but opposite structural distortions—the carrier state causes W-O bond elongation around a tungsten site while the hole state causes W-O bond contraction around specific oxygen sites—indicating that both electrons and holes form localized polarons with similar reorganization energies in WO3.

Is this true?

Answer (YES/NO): NO